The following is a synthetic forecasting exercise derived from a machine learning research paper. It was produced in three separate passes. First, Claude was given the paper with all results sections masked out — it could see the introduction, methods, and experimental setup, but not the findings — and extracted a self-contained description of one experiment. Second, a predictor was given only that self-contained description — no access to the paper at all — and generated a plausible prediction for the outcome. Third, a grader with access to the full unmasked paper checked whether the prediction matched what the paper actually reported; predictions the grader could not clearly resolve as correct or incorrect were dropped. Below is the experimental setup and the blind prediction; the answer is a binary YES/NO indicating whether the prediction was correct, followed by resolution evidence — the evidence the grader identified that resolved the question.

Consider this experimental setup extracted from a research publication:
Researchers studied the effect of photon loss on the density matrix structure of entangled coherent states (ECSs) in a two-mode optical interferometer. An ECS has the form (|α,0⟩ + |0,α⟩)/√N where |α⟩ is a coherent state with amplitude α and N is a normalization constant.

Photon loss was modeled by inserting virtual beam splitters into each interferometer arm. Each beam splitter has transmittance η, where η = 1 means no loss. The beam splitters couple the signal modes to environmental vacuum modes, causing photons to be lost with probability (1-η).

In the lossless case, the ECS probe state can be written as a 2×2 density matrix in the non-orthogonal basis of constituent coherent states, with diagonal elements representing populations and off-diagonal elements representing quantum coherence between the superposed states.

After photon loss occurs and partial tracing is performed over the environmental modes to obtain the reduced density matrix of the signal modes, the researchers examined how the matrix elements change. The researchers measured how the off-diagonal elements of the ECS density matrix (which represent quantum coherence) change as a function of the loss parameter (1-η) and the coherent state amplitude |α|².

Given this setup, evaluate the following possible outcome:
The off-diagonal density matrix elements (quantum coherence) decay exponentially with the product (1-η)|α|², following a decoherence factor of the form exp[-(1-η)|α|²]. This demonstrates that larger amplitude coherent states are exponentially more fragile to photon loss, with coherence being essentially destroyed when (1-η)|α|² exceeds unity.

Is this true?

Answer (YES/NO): YES